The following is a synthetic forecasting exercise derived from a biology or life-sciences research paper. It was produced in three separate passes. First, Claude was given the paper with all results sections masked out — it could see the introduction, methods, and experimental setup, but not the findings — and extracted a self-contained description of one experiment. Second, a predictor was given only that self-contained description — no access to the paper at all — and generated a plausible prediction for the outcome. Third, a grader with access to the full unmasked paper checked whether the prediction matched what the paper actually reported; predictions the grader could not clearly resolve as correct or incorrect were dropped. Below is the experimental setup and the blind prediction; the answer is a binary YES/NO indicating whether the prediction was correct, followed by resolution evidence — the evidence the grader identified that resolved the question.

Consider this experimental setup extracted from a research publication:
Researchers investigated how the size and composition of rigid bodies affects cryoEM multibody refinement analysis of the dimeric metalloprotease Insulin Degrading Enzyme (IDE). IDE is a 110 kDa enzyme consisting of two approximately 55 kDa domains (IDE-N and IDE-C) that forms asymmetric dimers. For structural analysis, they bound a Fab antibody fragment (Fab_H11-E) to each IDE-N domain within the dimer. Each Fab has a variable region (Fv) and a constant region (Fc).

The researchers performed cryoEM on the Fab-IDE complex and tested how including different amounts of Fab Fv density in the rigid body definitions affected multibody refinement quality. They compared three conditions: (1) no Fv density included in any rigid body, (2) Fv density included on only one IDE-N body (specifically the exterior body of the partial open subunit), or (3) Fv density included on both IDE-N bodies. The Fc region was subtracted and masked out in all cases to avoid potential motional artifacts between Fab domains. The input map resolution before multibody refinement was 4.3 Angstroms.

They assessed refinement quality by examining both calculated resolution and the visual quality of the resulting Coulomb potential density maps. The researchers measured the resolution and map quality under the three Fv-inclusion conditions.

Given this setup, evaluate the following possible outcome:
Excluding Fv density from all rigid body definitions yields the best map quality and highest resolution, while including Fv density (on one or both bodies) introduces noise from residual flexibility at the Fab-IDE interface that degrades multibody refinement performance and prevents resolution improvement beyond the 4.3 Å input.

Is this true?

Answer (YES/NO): NO